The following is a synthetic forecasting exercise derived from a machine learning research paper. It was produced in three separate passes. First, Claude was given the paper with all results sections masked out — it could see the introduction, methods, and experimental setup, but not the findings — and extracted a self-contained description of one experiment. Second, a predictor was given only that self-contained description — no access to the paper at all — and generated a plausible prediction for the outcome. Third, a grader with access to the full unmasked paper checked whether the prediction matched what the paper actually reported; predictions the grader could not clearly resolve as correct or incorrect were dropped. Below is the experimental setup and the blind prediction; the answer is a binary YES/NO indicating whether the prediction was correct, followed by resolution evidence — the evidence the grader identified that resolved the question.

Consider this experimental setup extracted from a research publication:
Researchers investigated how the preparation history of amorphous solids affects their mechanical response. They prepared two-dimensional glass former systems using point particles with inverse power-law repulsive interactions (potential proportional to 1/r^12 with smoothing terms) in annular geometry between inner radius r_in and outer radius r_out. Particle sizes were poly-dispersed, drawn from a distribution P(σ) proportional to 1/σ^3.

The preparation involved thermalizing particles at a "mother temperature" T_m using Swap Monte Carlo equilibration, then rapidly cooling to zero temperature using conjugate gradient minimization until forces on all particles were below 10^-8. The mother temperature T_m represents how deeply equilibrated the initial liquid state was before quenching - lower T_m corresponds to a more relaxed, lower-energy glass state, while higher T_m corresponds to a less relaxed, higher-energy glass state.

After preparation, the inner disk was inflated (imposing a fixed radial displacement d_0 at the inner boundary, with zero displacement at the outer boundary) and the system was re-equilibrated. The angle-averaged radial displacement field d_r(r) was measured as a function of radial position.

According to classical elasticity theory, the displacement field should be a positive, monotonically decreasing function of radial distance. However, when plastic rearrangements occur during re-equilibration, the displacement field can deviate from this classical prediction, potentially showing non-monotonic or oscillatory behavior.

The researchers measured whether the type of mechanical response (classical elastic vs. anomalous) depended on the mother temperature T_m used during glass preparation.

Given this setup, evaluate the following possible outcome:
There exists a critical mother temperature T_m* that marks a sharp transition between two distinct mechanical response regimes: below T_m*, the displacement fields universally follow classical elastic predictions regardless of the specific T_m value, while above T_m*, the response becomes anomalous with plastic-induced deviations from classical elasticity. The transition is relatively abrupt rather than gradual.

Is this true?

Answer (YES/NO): NO